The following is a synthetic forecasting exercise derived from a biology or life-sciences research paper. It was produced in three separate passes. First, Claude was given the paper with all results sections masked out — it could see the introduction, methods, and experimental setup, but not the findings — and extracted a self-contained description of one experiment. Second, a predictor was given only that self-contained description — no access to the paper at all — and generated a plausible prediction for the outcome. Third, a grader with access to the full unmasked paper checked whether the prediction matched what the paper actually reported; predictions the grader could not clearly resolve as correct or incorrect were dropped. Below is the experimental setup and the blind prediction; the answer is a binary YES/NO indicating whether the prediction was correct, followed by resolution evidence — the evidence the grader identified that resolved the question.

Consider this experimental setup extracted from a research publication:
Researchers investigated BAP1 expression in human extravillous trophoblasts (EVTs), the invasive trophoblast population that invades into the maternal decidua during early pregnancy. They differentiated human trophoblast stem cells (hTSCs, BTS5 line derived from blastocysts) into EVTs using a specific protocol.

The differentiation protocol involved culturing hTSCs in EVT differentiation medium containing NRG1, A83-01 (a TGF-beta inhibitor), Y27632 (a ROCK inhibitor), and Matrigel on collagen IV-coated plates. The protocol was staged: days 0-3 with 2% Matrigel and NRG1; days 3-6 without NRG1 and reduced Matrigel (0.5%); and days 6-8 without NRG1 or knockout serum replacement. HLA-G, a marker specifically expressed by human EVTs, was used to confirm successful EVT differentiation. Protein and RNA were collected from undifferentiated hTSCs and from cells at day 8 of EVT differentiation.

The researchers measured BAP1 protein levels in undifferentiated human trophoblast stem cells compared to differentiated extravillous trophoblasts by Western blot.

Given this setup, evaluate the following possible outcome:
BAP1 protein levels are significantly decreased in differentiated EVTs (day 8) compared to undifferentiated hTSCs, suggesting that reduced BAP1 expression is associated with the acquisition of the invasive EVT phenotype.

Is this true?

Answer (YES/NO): YES